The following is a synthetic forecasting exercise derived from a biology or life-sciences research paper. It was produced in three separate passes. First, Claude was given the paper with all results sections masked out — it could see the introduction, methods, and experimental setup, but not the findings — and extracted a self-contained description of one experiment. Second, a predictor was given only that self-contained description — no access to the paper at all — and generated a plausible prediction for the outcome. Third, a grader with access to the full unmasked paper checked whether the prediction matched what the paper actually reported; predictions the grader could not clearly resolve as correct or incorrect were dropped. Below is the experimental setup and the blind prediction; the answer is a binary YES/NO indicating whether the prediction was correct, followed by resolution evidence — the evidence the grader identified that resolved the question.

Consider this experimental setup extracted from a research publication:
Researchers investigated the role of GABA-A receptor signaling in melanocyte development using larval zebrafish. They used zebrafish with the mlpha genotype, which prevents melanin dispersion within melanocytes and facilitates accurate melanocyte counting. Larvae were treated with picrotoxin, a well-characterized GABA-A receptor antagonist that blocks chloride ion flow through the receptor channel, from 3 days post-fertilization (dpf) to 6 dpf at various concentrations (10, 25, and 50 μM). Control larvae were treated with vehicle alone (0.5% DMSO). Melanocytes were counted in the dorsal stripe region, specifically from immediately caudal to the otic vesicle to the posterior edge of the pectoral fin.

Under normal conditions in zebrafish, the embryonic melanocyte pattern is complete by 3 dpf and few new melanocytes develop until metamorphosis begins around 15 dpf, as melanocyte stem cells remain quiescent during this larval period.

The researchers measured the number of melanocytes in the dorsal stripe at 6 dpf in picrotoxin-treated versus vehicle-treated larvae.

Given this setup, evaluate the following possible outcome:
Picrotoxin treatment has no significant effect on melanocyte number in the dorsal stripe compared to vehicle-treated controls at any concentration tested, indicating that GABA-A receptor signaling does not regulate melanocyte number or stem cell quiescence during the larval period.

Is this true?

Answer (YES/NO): NO